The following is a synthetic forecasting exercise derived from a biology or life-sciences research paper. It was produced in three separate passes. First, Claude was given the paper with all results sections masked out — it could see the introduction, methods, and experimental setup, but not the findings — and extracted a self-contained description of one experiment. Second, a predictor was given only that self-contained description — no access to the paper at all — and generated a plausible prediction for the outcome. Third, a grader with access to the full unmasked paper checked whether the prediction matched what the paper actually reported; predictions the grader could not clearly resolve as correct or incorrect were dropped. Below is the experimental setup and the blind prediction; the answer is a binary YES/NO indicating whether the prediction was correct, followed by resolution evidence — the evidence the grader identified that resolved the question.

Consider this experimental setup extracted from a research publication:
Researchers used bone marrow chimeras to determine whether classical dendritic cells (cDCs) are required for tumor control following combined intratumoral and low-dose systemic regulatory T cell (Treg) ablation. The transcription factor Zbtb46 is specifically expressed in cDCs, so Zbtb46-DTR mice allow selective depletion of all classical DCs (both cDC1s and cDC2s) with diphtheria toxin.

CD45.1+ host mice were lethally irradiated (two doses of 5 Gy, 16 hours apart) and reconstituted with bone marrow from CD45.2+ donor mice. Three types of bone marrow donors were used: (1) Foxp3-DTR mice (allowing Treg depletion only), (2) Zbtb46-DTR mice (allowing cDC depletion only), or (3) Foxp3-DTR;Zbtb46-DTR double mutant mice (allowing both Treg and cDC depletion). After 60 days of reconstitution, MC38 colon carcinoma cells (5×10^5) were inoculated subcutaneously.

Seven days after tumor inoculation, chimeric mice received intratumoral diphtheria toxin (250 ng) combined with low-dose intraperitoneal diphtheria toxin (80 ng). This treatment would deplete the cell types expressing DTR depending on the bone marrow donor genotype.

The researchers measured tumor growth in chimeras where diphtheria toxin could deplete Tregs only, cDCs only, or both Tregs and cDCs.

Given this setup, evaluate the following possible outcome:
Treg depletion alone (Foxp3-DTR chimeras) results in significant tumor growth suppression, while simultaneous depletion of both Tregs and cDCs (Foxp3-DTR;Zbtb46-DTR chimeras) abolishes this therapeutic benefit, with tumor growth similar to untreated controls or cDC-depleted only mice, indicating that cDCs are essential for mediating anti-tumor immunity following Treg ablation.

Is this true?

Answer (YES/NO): YES